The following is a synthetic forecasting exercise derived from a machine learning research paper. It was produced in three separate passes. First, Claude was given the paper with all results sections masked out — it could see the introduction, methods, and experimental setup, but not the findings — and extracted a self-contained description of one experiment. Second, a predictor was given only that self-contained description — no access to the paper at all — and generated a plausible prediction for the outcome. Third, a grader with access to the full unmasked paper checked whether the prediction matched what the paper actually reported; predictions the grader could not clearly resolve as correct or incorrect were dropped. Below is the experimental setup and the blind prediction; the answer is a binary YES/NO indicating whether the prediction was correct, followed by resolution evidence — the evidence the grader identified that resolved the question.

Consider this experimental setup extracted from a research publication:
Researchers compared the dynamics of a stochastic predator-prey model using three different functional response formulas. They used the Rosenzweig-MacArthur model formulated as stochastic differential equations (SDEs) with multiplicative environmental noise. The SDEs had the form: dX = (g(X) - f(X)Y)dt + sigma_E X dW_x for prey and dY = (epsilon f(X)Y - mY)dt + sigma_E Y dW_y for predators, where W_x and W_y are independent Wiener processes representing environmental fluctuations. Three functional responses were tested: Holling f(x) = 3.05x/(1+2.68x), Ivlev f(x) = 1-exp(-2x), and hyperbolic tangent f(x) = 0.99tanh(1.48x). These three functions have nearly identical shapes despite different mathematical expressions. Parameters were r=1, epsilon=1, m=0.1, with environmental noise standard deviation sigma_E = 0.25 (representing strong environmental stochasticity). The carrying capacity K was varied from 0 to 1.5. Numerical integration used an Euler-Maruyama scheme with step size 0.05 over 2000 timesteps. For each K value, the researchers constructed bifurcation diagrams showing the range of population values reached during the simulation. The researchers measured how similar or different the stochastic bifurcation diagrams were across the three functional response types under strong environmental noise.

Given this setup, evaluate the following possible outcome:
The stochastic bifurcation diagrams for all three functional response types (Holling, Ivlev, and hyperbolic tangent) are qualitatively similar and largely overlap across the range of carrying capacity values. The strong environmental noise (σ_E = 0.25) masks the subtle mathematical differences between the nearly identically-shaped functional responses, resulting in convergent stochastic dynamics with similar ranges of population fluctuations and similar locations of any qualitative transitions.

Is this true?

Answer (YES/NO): YES